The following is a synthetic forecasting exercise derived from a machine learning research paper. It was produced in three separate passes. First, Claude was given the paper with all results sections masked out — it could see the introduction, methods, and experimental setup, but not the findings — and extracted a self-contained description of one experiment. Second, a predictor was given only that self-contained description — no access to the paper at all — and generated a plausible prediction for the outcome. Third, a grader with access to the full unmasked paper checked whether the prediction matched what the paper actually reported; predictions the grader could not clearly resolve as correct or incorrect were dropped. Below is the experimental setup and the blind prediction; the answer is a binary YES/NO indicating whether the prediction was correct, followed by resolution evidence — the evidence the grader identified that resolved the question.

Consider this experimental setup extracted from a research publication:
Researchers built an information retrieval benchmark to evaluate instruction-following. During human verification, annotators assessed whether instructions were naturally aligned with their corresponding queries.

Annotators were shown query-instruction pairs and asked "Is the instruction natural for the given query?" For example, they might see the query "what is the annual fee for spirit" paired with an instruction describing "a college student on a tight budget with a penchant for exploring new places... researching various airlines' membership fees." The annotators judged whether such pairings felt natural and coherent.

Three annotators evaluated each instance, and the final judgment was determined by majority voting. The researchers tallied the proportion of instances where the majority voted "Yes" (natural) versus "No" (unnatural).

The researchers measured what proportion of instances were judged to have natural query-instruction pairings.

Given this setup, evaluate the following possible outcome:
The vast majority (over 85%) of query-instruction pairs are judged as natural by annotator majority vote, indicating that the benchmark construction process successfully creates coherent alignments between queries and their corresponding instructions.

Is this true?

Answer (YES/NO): YES